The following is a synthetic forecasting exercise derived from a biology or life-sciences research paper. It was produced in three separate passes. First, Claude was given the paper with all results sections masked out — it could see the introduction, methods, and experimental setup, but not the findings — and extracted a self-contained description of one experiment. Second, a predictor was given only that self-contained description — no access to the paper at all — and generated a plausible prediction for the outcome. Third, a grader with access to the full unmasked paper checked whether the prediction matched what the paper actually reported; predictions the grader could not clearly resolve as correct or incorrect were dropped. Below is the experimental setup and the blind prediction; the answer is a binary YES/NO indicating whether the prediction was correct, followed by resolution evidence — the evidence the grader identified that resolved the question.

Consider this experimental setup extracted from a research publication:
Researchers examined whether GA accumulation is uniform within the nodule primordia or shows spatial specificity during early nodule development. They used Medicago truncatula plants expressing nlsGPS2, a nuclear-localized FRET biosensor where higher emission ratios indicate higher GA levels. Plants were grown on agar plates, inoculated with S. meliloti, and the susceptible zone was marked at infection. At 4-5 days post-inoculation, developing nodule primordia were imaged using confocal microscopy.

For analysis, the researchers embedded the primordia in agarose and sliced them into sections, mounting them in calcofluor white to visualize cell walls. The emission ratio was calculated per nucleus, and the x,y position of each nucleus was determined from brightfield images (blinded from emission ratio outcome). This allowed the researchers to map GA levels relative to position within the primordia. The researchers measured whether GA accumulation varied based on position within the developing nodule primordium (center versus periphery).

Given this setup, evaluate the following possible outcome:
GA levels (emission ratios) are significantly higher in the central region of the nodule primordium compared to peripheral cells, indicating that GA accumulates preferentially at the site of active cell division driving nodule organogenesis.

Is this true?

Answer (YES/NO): YES